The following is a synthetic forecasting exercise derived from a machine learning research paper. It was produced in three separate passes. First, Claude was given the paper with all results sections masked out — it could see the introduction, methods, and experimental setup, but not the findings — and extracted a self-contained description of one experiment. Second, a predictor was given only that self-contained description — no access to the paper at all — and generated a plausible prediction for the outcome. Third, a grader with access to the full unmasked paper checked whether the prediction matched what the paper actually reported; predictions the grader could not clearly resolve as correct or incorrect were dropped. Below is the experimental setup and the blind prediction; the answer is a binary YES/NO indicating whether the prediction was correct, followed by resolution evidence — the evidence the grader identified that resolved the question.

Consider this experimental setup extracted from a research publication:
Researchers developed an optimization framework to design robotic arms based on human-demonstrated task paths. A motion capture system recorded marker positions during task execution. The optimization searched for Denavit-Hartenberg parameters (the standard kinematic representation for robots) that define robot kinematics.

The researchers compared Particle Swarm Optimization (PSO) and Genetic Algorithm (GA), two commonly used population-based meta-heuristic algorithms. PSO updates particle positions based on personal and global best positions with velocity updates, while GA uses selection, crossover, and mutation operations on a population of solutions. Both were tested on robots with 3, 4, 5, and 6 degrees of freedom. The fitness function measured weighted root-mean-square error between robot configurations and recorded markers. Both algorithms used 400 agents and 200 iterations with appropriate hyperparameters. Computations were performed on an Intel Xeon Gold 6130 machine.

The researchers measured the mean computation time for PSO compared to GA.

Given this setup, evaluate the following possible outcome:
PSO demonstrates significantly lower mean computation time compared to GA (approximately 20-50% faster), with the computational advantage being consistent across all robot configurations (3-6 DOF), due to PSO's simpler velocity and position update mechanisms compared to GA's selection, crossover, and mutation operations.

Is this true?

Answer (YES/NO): NO